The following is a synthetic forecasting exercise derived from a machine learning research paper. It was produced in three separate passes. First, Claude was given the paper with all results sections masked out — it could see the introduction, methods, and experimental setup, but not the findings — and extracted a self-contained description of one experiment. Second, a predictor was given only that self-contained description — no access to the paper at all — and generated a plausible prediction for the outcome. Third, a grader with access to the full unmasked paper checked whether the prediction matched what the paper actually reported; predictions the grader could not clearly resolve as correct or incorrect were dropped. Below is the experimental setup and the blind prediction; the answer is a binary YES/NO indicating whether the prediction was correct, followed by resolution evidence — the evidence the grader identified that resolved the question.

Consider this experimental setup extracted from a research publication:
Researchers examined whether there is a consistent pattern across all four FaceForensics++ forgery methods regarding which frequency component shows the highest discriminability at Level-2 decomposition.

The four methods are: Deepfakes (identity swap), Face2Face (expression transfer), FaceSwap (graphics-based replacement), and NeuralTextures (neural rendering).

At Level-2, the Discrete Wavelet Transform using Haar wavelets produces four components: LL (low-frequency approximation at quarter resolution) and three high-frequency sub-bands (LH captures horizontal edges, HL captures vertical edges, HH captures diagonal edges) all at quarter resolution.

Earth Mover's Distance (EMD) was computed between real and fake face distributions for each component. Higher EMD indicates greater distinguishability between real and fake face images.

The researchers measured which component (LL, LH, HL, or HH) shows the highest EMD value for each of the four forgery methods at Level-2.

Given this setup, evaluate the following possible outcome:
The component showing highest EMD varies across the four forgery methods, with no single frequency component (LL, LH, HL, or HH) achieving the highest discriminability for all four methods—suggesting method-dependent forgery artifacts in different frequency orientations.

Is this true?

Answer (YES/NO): NO